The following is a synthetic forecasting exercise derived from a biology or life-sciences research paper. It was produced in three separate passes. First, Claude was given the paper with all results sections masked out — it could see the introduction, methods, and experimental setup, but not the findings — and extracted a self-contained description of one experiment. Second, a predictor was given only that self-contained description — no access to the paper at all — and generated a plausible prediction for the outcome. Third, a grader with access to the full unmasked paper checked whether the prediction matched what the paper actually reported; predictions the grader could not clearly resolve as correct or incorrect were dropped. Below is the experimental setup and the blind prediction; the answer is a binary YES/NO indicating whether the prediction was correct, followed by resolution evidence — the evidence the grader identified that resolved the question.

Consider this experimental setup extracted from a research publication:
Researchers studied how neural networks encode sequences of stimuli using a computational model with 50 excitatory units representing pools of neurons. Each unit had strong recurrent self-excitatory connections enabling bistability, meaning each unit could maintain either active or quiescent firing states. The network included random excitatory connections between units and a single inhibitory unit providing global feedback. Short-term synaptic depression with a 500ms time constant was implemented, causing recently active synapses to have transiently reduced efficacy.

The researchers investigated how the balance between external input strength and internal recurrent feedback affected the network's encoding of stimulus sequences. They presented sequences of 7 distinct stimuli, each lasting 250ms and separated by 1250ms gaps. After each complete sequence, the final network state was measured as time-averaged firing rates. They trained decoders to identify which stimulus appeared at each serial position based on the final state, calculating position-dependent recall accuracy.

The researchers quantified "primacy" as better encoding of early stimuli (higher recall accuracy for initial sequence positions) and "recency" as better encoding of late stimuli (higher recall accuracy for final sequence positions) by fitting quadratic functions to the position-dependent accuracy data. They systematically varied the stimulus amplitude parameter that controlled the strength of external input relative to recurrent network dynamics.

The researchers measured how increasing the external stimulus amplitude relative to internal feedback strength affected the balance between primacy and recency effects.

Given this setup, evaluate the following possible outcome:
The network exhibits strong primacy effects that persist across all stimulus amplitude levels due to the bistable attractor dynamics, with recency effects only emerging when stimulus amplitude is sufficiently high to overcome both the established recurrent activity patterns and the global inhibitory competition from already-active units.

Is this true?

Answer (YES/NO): NO